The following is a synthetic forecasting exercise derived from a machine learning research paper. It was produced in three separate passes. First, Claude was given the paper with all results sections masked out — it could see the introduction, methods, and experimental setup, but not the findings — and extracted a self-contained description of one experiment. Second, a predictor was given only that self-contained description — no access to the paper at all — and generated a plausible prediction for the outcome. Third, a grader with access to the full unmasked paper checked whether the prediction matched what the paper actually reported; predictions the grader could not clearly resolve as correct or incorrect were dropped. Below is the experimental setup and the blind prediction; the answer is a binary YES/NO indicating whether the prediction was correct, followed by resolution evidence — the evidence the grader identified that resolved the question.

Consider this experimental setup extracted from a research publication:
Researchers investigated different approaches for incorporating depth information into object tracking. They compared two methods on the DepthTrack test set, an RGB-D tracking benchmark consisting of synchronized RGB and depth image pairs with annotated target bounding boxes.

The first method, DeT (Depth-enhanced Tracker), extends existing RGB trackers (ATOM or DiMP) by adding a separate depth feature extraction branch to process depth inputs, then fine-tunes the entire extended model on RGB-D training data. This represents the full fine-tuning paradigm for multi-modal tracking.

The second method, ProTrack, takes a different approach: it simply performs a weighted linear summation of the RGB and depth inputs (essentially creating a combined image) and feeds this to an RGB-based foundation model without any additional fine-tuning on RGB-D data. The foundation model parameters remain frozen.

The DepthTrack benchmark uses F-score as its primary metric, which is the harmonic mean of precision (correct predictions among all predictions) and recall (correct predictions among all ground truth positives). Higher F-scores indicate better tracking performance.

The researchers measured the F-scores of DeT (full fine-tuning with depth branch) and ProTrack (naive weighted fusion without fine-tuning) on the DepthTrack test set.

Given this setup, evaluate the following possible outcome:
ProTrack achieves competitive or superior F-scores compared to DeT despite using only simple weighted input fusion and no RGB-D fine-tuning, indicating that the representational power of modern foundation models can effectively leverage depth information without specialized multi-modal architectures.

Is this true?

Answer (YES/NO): YES